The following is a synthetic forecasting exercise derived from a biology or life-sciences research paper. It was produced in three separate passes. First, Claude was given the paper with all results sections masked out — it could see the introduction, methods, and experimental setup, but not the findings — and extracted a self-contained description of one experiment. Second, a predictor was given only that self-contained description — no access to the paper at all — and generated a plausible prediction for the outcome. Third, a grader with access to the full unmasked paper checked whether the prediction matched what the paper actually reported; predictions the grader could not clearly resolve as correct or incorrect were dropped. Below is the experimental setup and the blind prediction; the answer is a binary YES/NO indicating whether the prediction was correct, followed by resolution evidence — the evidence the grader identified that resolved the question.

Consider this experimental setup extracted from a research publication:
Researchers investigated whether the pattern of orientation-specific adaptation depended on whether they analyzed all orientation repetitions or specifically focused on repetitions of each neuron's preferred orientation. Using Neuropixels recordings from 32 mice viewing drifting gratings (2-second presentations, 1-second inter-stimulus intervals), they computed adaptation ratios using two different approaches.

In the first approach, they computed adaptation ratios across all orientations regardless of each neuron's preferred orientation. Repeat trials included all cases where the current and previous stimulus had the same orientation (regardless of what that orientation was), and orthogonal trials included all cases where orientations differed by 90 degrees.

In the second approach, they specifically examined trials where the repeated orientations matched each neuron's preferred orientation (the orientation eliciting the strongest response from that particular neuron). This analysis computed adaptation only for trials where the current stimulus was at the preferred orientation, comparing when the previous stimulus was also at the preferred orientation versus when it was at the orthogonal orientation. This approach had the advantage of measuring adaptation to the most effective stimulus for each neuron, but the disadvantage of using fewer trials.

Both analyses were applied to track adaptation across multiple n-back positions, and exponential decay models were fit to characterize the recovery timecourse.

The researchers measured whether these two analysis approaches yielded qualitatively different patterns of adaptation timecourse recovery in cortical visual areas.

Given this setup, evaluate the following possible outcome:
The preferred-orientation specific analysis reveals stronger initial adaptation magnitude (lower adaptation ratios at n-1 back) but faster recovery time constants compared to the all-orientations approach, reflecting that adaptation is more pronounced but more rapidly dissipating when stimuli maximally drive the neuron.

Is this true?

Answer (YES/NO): NO